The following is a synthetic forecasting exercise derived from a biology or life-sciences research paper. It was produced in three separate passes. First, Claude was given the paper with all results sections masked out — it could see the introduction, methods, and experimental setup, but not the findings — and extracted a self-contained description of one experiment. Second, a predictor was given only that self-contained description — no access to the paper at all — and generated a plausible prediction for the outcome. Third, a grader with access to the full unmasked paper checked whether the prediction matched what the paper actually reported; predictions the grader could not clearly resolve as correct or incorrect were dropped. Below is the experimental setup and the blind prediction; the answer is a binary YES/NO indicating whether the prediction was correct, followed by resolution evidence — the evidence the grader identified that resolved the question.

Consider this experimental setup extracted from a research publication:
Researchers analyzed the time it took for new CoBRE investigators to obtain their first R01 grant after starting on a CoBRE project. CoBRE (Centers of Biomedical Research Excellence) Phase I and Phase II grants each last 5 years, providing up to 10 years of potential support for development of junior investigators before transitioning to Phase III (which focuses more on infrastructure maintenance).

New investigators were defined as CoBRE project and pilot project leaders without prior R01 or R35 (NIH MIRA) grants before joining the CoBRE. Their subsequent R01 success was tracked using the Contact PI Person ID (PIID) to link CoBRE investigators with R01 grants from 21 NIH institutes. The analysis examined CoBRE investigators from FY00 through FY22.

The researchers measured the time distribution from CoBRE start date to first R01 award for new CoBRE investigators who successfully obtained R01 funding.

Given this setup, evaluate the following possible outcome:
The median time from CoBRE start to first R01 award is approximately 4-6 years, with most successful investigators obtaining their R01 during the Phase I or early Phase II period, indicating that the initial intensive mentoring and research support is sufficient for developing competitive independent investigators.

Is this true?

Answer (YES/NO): NO